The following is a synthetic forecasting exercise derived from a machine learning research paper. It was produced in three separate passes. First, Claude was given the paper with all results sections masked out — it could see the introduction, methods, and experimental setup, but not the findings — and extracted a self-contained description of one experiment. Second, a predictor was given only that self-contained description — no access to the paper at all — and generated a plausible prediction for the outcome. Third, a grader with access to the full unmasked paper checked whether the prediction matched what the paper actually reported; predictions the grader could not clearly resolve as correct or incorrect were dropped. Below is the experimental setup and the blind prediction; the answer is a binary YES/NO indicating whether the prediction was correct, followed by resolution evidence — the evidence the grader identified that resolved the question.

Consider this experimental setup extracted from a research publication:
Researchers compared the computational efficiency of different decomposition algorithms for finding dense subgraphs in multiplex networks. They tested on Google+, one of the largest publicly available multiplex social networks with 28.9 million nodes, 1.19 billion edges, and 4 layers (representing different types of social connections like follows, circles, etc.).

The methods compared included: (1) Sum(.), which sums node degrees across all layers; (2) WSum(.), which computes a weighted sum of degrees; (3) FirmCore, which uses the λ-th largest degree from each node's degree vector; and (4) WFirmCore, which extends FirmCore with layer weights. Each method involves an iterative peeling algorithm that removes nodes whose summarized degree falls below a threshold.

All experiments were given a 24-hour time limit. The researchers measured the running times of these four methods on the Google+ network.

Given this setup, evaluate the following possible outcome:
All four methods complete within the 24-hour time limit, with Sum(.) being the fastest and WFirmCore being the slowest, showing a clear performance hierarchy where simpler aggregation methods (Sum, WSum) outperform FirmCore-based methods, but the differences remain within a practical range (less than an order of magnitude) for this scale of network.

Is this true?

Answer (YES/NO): YES